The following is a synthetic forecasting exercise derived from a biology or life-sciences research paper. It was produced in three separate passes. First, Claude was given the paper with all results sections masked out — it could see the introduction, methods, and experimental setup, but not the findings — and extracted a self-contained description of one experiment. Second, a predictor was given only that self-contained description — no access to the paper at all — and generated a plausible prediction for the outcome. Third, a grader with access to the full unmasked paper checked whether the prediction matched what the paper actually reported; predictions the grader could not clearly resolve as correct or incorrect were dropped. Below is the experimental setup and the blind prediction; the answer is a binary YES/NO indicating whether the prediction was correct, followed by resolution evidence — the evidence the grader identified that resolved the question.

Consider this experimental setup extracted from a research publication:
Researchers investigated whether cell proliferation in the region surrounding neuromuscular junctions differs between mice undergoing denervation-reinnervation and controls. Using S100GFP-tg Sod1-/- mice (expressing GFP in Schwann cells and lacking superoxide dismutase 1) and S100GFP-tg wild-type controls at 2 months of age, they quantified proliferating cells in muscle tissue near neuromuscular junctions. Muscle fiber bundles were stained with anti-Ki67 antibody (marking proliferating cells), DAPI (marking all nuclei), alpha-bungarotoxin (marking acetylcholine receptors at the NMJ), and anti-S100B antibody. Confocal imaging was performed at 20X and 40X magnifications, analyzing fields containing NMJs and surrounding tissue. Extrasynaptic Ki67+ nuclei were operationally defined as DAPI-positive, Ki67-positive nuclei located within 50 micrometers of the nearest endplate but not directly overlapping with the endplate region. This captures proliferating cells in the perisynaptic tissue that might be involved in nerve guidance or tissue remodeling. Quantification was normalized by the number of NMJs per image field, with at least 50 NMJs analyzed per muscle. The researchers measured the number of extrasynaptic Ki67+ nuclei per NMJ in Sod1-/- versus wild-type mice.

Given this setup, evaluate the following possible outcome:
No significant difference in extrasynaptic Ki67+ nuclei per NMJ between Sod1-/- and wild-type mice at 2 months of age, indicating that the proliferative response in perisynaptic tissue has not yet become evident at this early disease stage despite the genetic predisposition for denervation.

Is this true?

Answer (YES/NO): NO